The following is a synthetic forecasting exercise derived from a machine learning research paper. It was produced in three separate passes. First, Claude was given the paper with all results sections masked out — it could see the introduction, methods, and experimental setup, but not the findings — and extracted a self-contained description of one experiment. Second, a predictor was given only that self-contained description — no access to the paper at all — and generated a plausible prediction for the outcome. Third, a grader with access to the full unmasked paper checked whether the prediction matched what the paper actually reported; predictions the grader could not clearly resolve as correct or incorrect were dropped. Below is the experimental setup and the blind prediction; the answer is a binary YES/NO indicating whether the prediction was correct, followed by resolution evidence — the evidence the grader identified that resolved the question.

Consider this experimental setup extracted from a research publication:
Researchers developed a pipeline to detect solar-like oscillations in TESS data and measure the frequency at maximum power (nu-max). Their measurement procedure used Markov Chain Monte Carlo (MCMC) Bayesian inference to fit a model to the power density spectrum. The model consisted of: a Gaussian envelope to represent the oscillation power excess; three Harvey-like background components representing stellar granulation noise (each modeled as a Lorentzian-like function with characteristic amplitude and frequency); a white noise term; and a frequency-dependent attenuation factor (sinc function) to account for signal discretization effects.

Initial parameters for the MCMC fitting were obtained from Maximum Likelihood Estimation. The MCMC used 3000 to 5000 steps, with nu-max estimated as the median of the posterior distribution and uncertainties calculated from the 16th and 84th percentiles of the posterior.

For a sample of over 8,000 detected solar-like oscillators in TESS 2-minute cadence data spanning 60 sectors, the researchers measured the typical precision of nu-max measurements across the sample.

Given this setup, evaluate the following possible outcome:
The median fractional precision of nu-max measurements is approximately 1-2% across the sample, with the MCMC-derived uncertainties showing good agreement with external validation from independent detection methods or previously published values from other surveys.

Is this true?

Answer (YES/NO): NO